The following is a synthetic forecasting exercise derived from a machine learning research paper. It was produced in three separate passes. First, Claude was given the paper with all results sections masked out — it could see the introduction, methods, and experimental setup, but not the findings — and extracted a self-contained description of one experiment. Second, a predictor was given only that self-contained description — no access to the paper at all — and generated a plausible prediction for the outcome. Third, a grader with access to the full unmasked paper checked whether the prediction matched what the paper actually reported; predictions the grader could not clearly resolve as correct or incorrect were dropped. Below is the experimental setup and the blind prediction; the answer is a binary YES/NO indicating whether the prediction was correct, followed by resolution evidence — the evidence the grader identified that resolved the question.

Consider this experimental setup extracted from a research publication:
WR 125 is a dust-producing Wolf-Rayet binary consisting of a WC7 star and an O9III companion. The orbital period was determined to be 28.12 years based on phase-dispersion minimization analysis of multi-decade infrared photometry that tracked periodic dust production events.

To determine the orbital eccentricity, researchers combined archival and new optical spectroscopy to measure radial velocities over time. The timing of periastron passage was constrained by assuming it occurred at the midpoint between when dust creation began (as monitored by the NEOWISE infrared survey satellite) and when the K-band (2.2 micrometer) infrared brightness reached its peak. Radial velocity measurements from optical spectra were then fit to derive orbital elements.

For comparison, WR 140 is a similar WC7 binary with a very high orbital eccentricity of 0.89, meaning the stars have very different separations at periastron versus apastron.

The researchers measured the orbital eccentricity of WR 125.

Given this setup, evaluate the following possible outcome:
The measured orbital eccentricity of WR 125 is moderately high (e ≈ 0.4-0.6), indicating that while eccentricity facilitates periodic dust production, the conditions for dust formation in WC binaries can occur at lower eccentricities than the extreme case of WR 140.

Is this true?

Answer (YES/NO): NO